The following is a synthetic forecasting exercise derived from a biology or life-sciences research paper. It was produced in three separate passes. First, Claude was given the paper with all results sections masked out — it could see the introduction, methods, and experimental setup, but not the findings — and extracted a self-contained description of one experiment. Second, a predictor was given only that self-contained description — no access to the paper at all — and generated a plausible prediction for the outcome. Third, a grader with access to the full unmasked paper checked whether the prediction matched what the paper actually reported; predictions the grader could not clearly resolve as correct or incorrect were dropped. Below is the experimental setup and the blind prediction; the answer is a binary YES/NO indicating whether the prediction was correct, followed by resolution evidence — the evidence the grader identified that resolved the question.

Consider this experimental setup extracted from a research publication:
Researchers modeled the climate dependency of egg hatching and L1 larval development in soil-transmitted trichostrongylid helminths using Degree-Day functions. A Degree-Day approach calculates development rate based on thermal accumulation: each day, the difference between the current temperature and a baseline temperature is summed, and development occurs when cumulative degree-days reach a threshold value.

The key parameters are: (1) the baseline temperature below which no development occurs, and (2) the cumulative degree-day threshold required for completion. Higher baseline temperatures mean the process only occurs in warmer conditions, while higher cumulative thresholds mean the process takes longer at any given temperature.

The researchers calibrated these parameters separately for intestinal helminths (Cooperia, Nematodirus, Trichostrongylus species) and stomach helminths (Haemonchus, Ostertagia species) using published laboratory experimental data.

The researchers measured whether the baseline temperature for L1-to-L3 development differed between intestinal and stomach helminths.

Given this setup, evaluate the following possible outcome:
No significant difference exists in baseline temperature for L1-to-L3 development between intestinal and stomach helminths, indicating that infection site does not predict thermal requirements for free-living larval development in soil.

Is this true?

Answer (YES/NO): YES